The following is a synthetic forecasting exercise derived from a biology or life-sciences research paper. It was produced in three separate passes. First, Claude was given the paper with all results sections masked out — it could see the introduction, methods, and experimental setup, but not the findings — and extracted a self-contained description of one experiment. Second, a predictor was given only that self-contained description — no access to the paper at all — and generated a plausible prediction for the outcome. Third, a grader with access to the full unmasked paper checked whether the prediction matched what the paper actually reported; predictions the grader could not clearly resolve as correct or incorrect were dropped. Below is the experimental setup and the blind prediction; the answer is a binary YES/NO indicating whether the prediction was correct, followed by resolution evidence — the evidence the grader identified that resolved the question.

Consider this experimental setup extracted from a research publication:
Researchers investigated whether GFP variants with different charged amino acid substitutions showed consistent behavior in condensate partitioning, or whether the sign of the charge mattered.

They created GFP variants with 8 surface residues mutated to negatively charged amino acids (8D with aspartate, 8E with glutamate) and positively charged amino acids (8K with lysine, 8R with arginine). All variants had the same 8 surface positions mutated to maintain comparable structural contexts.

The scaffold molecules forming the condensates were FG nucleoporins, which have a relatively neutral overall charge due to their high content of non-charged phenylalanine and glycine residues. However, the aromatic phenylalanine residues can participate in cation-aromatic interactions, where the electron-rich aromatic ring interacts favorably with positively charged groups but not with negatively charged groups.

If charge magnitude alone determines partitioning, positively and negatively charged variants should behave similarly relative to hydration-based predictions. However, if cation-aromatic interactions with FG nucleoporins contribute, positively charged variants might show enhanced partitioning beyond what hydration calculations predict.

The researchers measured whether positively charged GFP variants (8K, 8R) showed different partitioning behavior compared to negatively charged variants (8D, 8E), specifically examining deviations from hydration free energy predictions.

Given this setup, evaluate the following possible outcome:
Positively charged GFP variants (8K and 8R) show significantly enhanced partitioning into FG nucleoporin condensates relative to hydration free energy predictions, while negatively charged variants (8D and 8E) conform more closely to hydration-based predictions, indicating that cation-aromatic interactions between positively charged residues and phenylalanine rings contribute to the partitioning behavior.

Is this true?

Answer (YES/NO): NO